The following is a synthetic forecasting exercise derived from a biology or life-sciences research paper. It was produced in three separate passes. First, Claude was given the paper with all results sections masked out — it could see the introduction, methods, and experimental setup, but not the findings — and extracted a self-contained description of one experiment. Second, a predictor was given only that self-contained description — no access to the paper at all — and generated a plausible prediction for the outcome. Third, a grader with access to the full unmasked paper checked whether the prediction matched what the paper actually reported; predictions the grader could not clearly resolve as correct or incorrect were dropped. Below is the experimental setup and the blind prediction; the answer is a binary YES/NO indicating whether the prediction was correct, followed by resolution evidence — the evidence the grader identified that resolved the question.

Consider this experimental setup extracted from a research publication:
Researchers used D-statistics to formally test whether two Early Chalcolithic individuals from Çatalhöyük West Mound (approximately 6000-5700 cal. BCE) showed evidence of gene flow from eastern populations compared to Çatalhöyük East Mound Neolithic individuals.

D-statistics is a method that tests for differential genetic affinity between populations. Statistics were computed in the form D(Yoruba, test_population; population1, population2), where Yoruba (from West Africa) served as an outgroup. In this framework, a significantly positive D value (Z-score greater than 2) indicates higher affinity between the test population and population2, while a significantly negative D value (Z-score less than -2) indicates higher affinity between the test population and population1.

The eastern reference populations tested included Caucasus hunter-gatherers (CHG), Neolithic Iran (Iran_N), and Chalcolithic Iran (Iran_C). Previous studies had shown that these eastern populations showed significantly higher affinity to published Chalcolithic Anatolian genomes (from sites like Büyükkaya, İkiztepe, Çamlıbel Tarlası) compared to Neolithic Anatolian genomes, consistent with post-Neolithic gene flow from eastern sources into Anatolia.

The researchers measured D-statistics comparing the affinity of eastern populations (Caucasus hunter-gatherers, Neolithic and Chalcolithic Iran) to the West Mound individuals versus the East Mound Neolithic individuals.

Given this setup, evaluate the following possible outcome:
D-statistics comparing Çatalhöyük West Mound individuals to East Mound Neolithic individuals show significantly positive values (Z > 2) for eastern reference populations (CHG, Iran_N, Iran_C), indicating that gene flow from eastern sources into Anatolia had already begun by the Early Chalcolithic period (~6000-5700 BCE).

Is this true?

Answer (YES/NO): NO